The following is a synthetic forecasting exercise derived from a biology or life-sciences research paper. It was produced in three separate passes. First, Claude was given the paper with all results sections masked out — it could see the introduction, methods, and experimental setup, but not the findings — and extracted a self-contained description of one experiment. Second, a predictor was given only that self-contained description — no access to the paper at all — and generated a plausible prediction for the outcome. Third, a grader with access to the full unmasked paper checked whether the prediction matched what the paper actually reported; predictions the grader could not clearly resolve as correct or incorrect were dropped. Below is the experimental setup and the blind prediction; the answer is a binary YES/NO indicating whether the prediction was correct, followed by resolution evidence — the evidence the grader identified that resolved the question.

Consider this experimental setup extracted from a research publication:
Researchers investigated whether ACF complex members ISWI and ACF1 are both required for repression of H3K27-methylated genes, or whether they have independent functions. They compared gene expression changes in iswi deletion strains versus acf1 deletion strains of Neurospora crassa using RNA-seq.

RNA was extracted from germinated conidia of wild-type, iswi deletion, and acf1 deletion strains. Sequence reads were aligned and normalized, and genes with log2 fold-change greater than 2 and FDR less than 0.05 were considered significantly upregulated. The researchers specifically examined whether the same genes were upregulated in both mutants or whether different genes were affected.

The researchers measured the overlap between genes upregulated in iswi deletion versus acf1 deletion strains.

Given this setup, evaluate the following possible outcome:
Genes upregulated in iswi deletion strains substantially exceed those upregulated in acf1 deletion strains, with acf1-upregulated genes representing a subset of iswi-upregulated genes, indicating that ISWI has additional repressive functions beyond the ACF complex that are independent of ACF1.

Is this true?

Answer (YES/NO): YES